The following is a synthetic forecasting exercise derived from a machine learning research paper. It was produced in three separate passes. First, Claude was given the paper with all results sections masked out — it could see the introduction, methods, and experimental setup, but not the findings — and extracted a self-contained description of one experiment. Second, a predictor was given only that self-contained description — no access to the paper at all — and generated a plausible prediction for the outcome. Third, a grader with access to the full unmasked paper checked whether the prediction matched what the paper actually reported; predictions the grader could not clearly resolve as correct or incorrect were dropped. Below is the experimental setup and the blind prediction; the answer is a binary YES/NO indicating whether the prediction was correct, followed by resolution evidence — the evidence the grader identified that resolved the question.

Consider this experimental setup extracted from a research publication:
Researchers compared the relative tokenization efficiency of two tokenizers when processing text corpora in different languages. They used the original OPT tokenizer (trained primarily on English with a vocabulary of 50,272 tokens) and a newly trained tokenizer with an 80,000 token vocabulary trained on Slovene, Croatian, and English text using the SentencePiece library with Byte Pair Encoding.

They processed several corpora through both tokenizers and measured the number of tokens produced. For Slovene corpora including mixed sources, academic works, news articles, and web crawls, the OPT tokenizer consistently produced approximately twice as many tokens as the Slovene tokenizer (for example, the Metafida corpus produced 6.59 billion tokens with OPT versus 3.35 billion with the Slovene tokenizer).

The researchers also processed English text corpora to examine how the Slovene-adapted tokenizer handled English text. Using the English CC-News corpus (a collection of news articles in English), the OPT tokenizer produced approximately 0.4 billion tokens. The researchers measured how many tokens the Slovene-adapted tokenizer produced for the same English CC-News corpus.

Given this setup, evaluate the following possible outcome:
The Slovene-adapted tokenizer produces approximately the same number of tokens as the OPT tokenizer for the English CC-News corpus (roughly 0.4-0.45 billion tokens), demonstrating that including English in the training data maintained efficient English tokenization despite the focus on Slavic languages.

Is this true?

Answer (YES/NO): NO